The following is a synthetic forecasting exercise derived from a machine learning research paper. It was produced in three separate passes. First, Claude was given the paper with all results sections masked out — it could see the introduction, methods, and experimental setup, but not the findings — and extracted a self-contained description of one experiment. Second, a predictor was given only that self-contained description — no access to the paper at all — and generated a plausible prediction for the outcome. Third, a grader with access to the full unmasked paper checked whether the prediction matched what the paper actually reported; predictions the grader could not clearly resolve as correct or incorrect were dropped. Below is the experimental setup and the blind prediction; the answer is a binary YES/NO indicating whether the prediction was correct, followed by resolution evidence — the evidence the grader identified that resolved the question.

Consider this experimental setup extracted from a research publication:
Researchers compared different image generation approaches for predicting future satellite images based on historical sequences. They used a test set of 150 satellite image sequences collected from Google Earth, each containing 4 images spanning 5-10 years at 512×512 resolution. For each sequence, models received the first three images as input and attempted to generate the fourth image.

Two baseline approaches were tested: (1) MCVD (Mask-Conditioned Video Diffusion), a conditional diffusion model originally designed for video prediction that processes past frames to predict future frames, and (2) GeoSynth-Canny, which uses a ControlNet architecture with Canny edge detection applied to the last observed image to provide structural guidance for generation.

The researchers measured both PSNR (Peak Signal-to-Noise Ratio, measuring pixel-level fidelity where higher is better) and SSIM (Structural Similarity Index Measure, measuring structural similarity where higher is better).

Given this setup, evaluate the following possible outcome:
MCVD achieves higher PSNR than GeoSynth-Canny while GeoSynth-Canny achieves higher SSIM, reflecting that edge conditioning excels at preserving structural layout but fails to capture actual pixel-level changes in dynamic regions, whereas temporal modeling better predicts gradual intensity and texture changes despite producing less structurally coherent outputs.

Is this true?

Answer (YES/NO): NO